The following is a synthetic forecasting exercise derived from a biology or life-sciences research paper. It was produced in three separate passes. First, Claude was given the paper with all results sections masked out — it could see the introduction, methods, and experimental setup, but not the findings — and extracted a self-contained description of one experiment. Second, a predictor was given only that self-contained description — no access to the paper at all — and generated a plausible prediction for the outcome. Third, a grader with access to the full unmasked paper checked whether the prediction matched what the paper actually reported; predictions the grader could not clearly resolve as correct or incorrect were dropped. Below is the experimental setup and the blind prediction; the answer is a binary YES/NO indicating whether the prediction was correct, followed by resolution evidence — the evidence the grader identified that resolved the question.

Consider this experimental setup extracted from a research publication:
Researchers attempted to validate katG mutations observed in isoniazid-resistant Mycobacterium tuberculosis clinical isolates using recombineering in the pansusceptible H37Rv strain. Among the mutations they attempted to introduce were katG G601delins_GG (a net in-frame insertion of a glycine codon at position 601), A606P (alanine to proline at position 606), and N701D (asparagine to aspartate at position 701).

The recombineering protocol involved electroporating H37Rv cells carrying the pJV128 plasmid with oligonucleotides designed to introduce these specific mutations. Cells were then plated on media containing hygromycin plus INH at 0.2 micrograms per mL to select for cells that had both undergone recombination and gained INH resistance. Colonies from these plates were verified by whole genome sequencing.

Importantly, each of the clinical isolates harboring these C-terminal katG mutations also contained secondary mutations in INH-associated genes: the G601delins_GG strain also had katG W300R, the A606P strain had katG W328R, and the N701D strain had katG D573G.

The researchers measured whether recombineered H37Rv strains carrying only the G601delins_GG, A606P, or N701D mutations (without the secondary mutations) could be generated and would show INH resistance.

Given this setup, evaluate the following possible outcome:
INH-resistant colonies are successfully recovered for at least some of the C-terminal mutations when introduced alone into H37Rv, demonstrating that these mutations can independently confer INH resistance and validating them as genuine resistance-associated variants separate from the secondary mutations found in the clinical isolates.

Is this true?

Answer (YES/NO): NO